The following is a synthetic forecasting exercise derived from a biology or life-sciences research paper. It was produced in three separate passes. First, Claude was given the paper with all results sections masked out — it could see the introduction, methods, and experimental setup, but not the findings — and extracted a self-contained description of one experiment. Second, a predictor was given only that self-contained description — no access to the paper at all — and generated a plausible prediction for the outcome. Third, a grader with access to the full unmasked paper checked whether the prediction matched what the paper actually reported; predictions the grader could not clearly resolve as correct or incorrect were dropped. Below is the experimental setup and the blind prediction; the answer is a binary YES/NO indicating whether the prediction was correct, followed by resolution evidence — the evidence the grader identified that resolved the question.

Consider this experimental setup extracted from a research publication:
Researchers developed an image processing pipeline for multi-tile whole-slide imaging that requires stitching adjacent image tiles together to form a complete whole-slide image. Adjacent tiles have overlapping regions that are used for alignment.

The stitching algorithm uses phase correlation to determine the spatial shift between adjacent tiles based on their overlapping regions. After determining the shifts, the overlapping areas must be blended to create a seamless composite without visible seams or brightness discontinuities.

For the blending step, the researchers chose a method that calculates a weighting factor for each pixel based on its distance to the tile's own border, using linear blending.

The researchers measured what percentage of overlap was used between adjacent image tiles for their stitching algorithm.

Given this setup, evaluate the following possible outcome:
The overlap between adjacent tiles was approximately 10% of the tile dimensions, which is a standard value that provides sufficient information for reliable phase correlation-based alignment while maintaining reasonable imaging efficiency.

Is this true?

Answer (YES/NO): YES